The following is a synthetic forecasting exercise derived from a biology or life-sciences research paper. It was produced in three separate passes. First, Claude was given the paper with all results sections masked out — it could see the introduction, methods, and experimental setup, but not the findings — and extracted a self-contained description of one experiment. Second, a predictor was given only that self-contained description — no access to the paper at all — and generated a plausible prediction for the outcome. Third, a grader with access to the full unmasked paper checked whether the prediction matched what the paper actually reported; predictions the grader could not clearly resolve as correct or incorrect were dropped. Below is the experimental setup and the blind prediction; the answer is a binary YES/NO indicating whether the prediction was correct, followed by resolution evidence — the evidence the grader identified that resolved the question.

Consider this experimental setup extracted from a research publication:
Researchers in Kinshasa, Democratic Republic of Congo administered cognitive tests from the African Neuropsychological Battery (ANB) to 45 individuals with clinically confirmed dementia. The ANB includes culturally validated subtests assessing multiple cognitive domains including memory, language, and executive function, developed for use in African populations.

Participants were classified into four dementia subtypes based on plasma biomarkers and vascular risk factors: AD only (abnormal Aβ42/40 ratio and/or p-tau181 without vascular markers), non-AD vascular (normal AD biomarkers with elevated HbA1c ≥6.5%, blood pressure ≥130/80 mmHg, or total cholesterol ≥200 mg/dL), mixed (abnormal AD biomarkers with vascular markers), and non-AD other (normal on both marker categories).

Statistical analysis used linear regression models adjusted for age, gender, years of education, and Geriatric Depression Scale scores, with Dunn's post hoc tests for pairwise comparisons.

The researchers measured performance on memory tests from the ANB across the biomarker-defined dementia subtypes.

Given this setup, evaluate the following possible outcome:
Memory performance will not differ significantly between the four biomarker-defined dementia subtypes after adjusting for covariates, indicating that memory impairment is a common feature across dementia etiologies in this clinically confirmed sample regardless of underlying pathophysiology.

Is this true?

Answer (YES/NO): NO